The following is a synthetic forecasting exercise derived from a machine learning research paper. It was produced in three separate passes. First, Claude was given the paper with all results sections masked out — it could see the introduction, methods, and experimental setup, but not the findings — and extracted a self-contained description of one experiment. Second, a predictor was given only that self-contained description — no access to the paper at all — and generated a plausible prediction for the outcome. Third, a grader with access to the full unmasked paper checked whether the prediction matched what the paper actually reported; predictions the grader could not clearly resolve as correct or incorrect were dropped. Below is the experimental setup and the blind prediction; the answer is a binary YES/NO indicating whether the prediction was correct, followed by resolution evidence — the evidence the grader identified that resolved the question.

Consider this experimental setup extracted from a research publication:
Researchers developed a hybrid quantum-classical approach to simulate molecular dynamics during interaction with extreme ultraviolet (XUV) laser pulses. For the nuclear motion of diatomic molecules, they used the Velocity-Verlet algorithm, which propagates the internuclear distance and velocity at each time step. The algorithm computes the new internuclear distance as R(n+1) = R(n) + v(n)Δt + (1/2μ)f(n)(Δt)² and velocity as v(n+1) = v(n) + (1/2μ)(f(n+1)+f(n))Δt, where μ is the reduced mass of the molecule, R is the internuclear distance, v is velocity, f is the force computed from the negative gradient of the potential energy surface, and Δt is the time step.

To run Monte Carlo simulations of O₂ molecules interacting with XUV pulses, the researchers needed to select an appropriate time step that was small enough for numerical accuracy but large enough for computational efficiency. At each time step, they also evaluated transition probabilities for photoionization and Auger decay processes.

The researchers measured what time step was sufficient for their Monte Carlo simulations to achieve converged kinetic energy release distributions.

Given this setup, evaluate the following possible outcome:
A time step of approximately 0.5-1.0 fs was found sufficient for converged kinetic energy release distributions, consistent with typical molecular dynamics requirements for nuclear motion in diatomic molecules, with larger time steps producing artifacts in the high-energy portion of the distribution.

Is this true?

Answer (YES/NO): NO